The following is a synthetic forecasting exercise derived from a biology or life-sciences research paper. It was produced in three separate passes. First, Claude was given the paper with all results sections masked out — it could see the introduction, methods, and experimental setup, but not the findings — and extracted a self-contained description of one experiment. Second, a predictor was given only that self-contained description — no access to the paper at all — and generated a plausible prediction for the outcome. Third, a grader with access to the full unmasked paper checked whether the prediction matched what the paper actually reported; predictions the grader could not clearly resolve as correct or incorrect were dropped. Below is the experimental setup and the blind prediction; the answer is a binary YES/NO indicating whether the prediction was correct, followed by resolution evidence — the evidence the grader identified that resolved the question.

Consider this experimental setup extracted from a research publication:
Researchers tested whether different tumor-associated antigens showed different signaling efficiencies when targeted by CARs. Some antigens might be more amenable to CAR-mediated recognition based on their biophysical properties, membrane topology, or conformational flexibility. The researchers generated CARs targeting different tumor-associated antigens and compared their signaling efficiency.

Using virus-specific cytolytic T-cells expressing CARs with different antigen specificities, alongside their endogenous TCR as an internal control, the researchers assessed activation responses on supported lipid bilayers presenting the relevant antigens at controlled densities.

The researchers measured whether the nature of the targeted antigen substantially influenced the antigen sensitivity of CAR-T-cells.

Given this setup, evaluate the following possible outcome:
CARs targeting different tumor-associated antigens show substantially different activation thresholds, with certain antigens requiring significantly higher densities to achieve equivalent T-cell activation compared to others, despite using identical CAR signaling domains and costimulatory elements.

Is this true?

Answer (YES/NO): NO